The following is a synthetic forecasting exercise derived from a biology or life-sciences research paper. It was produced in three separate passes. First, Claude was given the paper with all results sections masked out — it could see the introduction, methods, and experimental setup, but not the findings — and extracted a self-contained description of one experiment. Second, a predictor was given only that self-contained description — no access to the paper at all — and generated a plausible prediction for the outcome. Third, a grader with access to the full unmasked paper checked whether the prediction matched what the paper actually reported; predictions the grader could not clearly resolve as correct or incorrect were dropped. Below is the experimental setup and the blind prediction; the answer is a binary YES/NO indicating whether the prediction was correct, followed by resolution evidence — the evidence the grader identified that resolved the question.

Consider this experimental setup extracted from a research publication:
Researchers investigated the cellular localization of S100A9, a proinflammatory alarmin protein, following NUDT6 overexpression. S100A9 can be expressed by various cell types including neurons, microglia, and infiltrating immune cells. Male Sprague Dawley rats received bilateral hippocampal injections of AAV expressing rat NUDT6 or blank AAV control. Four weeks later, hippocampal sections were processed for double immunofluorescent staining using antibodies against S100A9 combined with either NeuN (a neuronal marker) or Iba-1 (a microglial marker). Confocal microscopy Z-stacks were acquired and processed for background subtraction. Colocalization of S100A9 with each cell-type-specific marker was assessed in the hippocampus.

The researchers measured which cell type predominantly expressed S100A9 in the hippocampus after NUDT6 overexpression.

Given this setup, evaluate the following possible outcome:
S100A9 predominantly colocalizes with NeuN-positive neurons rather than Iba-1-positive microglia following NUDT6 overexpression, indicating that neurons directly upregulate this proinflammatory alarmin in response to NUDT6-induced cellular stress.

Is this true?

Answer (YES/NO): YES